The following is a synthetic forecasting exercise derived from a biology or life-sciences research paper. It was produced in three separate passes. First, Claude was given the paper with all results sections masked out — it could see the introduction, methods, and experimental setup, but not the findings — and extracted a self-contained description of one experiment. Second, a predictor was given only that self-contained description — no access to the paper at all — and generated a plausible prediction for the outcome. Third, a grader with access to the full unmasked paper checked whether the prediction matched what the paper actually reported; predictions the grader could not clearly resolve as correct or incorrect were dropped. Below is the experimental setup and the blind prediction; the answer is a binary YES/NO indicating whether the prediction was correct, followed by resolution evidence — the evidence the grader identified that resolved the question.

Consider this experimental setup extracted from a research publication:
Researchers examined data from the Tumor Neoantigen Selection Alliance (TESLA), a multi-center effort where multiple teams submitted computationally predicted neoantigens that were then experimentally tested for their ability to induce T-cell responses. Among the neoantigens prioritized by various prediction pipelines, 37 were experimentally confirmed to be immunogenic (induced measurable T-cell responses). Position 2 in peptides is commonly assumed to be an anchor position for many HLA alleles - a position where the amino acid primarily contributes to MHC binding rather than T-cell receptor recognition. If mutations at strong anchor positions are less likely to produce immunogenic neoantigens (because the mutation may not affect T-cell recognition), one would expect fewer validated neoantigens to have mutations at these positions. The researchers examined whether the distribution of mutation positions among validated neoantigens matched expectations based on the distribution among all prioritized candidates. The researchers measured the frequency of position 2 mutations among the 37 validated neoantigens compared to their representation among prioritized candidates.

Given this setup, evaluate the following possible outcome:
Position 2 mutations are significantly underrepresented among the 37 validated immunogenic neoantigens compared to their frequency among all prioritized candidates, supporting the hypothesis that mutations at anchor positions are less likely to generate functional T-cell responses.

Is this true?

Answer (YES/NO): YES